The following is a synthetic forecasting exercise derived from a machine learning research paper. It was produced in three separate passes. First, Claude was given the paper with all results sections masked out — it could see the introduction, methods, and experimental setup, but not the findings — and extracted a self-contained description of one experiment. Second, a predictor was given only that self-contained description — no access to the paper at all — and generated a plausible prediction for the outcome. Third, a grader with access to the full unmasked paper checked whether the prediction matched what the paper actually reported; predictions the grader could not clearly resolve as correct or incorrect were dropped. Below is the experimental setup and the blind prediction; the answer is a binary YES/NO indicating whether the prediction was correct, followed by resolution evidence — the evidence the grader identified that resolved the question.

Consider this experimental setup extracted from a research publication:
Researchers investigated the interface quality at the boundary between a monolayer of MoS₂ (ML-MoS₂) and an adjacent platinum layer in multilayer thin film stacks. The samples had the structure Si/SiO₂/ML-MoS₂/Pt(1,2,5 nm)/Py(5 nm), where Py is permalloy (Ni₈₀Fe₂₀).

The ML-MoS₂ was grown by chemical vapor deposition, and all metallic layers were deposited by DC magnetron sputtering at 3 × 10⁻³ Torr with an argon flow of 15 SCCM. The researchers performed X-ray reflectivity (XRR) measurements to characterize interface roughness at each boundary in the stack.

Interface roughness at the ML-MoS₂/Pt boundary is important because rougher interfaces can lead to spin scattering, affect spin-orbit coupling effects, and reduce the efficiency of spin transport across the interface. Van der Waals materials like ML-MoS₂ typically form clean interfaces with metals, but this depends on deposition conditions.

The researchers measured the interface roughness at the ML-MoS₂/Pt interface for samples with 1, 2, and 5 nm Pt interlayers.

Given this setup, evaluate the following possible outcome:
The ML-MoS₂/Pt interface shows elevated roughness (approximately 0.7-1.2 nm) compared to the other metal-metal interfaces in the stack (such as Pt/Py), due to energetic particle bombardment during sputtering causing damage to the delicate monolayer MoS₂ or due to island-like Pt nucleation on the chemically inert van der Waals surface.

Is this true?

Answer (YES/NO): NO